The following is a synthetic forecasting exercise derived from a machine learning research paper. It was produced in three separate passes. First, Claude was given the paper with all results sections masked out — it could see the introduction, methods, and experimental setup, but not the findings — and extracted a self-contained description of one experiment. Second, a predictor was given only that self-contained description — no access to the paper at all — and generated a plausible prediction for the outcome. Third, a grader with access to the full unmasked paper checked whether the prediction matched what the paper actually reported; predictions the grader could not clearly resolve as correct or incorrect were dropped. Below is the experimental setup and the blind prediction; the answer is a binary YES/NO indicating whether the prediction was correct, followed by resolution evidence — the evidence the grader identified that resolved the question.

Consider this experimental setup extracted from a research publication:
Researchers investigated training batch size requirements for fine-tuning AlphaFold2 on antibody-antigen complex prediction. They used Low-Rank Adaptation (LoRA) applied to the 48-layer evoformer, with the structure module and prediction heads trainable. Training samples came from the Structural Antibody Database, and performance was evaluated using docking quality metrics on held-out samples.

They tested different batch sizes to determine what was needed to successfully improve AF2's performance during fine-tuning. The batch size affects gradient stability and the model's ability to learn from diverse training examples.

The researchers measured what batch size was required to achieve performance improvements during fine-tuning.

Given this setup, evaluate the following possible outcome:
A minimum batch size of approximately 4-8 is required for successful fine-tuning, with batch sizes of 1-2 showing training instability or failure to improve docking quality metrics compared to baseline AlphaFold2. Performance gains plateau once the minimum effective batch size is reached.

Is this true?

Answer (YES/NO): NO